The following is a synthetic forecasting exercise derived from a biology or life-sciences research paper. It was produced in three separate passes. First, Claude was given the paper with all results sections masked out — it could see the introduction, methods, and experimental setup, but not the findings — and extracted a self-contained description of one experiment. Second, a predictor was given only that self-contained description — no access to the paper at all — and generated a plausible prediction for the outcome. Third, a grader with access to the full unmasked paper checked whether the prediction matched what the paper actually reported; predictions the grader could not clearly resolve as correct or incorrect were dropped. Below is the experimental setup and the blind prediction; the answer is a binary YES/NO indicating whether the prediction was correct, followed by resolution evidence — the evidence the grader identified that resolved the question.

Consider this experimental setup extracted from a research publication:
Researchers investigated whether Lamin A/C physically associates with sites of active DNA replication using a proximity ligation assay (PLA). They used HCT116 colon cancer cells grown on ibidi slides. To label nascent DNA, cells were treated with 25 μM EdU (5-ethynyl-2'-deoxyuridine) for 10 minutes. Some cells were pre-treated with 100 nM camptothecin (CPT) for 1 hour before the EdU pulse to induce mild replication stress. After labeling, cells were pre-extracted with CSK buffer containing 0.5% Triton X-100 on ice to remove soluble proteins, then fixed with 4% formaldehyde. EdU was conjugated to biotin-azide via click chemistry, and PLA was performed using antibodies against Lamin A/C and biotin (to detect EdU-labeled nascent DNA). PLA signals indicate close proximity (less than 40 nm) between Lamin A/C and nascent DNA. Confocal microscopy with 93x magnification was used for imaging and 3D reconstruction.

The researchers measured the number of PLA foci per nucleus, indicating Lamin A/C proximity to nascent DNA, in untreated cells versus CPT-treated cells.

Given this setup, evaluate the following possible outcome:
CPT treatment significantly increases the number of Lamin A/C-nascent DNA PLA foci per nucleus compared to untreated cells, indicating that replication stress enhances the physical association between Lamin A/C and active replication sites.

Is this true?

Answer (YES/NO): NO